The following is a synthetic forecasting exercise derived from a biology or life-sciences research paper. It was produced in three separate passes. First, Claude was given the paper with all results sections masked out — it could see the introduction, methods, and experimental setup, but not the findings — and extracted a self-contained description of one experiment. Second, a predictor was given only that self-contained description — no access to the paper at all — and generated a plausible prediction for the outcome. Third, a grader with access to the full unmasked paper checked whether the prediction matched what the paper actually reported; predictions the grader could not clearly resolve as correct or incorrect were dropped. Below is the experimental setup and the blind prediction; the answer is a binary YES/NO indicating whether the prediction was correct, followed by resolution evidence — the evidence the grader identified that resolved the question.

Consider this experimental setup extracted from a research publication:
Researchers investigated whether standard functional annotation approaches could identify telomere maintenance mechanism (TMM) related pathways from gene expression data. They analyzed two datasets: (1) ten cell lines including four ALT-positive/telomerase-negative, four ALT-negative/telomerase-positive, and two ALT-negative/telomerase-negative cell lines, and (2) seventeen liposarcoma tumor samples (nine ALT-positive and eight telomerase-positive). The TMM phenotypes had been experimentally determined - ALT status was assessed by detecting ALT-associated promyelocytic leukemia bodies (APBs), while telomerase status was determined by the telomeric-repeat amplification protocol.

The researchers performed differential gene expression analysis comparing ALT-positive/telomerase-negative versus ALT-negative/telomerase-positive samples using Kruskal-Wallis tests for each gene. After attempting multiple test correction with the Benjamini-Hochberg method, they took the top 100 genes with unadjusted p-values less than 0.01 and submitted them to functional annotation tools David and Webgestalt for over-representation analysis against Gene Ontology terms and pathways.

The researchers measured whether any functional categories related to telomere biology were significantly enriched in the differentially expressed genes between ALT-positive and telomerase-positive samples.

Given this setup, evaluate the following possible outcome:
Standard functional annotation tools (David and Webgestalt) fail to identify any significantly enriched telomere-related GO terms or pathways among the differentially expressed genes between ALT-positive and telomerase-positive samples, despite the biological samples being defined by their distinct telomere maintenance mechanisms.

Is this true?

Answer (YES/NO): YES